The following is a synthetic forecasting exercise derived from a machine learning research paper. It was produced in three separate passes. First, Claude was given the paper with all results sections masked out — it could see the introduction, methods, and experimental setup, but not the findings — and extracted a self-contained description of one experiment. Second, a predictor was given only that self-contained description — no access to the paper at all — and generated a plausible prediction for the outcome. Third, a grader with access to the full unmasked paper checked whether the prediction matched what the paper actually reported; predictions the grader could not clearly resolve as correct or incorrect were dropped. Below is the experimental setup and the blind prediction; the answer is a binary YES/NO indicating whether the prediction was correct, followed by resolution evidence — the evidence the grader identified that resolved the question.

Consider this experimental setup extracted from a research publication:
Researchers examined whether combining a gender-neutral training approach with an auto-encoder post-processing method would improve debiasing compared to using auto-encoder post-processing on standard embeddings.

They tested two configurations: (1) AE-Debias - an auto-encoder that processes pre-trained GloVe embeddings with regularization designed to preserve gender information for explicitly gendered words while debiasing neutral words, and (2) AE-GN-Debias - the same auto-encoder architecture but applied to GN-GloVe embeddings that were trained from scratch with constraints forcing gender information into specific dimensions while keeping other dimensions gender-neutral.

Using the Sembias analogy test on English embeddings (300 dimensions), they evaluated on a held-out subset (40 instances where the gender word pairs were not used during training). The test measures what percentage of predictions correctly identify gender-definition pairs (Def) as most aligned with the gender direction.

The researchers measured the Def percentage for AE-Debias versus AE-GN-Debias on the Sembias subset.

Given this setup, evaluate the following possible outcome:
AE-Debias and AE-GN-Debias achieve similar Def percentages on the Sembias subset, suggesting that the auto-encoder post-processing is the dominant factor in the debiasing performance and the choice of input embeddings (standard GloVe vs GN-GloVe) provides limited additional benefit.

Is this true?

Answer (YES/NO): NO